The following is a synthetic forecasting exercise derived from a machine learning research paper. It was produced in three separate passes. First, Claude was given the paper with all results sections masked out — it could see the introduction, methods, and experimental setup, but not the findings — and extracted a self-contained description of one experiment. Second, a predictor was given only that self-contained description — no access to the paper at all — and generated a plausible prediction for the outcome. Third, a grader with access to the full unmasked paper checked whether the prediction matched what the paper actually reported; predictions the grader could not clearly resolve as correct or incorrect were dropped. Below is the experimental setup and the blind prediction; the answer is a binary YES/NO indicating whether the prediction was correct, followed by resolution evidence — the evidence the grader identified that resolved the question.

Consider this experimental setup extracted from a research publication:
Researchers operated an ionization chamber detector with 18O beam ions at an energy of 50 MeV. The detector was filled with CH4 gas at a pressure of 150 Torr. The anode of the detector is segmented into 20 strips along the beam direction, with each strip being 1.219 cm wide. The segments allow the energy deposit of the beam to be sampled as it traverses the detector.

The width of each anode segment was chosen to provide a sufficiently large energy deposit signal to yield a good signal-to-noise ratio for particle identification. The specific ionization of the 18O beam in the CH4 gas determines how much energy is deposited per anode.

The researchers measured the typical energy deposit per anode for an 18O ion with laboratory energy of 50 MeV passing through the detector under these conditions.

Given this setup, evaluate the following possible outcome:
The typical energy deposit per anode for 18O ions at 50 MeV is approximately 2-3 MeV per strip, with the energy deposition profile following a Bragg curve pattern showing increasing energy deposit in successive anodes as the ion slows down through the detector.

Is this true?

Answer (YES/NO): NO